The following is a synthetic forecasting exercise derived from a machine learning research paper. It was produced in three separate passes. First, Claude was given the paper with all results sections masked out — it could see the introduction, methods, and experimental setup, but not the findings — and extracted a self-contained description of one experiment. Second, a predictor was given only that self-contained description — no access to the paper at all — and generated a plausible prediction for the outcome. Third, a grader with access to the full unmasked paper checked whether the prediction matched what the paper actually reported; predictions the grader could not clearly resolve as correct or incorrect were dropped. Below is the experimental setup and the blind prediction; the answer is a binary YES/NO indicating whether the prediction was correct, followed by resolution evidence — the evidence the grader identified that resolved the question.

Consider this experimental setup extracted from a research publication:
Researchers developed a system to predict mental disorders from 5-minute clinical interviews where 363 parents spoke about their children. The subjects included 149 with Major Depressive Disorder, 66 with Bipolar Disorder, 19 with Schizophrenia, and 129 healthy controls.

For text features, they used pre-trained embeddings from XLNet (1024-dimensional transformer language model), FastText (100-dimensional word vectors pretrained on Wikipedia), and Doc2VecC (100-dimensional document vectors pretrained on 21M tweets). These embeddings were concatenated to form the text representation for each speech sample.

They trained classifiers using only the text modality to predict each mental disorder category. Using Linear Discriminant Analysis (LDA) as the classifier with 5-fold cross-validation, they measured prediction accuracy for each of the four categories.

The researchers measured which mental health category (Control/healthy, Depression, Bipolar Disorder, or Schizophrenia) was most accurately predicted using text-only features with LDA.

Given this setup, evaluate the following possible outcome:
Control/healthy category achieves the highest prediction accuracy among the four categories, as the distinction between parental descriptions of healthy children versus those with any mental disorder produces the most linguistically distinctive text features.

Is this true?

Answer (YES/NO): NO